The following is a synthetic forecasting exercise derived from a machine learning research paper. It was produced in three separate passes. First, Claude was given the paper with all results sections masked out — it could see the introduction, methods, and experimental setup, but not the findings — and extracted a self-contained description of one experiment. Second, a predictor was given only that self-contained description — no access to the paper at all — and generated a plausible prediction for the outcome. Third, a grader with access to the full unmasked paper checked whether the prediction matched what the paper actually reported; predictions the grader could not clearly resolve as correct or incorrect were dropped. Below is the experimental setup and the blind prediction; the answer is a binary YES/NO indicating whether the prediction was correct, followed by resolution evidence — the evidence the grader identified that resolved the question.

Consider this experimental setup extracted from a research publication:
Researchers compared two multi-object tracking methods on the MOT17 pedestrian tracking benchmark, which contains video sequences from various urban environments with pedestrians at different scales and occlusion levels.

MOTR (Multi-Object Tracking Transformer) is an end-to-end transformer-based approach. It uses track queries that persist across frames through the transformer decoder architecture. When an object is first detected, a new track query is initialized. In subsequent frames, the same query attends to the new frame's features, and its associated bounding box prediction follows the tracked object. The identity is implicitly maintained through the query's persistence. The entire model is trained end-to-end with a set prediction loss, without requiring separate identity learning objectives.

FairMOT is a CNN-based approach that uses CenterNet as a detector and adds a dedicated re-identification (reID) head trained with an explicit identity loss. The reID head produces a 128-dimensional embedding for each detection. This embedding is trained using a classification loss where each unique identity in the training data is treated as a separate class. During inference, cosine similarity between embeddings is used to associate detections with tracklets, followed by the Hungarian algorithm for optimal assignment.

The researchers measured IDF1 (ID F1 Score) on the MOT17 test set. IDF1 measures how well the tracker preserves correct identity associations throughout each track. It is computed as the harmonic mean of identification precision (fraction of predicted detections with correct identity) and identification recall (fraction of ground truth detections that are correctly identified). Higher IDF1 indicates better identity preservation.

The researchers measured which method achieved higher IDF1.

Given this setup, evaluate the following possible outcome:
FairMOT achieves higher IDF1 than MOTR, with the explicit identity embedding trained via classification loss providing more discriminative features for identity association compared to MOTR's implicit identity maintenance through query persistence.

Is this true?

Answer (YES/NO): YES